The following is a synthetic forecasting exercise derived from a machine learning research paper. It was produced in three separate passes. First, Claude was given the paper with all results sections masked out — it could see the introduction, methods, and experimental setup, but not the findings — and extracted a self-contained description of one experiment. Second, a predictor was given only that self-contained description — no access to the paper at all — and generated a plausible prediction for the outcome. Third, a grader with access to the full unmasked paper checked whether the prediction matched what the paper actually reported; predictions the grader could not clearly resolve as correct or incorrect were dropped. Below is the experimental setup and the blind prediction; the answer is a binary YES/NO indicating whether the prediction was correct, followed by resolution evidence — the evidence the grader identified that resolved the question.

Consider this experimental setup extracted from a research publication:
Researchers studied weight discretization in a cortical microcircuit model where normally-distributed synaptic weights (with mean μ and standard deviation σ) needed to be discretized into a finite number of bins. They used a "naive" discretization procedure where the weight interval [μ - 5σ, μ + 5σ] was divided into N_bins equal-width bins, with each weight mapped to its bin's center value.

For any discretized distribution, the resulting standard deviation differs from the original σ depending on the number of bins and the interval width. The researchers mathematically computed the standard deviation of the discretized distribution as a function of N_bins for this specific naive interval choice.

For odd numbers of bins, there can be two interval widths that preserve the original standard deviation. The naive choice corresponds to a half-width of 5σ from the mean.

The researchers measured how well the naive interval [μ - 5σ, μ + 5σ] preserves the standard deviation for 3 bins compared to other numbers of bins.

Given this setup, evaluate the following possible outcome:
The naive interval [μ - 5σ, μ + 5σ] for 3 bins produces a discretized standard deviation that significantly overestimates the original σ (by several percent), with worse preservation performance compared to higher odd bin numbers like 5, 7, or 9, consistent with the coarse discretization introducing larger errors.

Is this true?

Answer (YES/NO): NO